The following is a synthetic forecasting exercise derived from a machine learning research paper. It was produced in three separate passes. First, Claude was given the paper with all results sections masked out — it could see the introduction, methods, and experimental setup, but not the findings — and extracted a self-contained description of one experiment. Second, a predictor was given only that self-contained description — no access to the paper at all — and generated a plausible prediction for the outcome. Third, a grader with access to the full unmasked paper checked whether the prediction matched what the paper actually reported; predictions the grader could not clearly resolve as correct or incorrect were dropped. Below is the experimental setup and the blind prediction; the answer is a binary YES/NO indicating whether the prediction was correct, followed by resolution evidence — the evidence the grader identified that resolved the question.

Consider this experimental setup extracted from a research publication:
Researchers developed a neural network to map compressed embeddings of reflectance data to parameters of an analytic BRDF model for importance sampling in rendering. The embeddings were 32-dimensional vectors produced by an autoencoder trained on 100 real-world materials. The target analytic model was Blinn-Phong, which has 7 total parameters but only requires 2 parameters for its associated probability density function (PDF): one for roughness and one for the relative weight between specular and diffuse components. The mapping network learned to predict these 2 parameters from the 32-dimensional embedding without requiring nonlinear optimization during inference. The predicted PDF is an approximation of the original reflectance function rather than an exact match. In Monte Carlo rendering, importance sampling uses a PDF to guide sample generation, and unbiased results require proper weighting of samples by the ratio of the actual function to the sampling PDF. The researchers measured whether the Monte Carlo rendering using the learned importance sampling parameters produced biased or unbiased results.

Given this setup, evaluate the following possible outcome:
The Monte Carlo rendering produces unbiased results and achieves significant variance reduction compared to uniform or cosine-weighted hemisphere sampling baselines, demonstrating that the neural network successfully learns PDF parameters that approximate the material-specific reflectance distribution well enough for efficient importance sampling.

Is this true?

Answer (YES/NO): YES